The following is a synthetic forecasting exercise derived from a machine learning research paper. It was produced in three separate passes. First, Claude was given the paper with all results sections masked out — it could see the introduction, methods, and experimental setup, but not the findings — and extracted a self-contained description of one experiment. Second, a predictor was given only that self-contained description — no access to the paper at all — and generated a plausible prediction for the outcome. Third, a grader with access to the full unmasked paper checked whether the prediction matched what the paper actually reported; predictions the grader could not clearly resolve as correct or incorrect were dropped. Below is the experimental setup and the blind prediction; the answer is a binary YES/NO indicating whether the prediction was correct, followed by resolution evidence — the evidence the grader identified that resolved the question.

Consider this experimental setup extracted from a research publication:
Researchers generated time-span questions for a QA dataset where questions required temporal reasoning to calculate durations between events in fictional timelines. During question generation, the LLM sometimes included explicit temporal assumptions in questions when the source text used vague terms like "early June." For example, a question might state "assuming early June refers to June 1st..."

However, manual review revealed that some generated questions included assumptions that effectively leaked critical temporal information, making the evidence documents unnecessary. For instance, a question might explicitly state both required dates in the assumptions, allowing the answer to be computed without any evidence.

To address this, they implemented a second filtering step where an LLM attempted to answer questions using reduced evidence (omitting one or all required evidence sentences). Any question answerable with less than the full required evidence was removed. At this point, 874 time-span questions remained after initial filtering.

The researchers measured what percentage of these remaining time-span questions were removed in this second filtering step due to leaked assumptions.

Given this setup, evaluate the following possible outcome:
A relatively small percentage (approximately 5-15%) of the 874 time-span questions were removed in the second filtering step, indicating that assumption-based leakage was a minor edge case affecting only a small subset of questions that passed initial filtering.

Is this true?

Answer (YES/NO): NO